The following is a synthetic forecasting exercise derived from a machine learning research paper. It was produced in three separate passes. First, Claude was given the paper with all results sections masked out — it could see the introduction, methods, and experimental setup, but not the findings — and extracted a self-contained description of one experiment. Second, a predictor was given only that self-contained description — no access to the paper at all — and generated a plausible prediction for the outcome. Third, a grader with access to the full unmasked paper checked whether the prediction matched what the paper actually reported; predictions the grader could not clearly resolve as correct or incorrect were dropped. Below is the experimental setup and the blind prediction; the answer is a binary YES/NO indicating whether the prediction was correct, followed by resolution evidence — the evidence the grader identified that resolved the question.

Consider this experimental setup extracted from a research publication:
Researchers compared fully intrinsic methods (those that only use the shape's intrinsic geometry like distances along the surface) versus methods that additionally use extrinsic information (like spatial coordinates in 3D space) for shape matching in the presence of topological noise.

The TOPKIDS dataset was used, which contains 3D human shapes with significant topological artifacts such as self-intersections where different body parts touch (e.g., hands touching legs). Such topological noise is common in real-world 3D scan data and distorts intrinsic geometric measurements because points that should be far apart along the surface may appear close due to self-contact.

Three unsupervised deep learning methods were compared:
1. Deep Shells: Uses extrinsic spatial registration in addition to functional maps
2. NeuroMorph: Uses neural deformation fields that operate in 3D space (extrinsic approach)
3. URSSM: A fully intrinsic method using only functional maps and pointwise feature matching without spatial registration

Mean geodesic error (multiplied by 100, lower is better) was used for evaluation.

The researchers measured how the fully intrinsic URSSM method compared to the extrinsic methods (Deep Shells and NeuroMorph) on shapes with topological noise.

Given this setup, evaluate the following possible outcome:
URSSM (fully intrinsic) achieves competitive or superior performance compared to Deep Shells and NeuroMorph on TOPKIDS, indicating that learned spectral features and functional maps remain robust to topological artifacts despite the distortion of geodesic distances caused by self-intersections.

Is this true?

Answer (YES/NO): YES